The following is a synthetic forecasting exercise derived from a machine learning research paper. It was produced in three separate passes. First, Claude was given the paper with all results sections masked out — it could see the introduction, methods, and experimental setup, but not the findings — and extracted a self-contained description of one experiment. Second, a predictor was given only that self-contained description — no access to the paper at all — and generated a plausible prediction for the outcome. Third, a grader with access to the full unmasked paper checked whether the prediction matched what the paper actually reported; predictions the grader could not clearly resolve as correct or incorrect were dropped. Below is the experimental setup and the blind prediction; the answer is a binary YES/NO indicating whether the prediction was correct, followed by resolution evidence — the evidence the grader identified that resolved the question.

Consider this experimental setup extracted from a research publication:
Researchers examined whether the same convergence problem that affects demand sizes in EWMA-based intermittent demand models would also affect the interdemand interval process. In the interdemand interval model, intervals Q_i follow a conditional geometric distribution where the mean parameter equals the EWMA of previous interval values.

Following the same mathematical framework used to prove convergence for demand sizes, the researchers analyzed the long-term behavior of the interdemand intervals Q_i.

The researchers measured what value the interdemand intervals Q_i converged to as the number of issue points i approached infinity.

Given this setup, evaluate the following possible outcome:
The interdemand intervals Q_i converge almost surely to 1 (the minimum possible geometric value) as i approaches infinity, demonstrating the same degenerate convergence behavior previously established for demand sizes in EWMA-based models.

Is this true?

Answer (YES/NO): YES